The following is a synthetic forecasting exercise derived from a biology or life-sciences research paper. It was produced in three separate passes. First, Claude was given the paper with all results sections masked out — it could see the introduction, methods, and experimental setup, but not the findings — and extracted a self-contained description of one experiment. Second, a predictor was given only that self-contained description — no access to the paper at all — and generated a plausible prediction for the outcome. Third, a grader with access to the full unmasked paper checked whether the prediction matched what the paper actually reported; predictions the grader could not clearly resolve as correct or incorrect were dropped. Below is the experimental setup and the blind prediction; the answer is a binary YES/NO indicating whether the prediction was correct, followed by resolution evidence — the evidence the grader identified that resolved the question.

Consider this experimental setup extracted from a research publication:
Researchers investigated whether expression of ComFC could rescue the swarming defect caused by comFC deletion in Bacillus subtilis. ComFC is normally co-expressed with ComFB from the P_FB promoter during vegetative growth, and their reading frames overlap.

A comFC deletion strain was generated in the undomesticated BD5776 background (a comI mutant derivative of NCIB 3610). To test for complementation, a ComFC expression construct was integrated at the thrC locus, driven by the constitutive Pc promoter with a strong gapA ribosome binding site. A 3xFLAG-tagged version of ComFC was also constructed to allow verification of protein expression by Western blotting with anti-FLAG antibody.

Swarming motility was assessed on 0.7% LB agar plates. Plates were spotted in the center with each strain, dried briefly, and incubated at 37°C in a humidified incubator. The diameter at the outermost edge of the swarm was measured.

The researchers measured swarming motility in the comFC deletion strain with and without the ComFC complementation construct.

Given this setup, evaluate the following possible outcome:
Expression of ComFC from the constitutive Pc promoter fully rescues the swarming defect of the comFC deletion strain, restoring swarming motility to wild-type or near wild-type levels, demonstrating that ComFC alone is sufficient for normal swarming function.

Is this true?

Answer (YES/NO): YES